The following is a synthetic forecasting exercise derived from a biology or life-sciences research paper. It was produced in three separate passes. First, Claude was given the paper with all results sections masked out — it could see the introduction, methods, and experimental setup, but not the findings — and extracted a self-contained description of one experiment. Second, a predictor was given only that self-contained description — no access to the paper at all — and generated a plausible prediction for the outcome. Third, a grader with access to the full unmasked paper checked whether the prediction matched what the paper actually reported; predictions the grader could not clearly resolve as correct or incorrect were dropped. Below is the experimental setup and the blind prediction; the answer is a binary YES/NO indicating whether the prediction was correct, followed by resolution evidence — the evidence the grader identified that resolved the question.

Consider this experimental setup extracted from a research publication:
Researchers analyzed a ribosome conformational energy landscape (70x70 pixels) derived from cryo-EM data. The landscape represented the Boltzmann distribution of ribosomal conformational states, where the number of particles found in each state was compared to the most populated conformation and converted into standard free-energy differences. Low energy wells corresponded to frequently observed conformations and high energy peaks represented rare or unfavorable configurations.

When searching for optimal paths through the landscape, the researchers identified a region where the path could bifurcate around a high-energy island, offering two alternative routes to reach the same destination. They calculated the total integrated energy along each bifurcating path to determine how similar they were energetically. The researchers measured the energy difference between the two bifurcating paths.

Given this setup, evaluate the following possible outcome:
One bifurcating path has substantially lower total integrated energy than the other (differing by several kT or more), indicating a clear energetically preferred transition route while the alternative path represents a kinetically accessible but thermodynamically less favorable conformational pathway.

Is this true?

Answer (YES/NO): NO